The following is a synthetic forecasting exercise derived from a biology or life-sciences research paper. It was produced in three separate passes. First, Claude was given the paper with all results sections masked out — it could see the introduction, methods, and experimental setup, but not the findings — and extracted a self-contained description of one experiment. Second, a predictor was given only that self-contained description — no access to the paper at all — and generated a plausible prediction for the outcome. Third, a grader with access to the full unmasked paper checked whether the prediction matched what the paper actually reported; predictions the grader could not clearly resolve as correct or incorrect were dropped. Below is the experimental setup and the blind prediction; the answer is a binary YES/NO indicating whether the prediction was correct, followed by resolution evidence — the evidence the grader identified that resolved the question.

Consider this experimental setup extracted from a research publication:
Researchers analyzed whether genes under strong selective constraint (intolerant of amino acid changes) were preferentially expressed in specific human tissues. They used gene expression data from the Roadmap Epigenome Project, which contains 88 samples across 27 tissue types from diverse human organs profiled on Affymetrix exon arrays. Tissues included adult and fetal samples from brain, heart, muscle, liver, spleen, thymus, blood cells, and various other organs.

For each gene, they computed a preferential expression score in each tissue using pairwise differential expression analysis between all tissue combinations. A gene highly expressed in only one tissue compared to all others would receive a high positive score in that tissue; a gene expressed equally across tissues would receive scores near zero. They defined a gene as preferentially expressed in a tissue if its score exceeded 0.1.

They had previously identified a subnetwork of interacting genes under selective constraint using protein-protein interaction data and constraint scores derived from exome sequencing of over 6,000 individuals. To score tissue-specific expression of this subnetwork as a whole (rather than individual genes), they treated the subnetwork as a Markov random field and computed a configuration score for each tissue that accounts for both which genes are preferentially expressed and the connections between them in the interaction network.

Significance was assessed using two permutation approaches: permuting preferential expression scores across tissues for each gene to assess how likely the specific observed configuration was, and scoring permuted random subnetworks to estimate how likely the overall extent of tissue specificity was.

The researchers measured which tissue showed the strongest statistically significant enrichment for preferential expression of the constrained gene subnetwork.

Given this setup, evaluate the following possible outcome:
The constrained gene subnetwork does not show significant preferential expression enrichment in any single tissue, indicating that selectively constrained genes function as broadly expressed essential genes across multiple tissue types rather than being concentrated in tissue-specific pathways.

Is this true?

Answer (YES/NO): NO